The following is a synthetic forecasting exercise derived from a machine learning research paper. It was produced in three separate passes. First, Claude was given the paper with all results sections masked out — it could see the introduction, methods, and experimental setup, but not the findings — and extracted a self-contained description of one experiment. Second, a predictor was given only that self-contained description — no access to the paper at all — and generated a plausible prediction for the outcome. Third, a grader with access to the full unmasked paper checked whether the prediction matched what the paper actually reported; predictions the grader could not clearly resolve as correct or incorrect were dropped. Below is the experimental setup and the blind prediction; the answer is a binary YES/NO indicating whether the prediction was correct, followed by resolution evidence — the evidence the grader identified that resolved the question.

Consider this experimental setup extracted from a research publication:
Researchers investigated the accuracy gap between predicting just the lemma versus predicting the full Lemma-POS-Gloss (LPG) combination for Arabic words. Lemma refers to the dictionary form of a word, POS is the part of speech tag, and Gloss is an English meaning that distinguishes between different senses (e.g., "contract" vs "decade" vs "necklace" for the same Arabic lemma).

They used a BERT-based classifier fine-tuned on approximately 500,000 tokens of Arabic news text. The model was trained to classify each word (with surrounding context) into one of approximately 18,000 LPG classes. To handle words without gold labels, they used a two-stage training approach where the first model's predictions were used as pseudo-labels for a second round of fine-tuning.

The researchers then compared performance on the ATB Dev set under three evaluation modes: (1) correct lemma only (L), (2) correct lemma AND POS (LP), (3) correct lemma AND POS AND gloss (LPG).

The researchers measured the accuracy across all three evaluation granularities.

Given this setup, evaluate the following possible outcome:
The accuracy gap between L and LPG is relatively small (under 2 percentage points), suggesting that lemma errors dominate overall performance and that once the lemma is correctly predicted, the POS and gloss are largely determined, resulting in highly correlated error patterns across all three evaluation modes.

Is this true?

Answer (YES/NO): NO